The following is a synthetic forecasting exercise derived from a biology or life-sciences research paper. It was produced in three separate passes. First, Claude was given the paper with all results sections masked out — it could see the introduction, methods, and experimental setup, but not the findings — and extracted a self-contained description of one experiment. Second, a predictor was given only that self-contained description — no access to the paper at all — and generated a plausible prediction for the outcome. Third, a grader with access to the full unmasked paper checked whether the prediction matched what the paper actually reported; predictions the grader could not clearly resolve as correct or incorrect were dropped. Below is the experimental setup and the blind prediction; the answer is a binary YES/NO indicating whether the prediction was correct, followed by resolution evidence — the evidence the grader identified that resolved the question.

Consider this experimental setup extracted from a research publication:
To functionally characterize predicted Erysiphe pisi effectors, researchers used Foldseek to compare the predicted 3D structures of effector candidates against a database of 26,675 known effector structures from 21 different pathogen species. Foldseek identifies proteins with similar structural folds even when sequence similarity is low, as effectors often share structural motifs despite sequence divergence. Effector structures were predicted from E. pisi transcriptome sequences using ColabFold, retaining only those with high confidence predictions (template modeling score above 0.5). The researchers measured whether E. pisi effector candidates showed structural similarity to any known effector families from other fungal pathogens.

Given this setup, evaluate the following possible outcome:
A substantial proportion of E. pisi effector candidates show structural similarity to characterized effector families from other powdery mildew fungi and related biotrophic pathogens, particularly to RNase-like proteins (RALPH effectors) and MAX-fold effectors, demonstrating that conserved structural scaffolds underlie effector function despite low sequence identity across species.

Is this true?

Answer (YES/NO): NO